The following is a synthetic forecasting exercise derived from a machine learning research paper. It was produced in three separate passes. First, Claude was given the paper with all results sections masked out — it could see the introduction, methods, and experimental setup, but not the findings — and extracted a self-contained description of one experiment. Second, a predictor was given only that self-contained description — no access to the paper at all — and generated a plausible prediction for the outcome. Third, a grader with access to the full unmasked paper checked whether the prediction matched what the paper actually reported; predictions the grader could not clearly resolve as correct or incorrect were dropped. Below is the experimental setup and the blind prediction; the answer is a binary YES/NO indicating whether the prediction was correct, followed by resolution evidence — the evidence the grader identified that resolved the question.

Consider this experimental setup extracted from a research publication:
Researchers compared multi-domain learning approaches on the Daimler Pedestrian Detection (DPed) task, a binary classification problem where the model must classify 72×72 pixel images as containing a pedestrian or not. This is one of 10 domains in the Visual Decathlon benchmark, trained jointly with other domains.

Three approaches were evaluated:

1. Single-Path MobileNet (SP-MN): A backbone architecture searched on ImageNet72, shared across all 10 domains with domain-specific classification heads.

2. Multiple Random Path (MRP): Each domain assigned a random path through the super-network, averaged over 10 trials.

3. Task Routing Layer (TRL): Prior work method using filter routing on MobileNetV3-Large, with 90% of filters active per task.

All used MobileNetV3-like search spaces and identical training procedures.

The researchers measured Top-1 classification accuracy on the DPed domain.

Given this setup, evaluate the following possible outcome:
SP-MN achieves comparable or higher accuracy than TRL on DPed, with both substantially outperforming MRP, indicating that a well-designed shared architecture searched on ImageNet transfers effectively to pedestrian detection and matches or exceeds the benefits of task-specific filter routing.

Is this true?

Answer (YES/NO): NO